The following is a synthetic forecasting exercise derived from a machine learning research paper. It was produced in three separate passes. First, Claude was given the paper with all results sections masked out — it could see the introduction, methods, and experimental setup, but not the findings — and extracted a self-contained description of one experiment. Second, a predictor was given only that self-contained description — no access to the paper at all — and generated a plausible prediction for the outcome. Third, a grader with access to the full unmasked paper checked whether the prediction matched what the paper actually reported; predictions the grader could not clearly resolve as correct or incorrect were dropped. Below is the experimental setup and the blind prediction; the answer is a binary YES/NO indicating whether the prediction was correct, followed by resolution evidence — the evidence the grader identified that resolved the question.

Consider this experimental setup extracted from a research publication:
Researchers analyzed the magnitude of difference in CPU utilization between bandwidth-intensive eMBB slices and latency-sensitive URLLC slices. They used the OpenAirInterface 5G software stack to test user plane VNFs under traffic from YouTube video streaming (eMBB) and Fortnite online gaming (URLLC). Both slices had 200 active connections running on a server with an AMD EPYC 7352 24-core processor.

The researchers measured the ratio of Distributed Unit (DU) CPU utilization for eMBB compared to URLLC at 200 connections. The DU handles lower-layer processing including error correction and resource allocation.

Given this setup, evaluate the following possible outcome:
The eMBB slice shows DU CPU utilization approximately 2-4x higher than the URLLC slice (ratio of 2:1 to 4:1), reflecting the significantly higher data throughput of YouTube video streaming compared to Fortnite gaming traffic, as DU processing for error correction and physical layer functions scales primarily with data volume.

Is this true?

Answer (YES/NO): NO